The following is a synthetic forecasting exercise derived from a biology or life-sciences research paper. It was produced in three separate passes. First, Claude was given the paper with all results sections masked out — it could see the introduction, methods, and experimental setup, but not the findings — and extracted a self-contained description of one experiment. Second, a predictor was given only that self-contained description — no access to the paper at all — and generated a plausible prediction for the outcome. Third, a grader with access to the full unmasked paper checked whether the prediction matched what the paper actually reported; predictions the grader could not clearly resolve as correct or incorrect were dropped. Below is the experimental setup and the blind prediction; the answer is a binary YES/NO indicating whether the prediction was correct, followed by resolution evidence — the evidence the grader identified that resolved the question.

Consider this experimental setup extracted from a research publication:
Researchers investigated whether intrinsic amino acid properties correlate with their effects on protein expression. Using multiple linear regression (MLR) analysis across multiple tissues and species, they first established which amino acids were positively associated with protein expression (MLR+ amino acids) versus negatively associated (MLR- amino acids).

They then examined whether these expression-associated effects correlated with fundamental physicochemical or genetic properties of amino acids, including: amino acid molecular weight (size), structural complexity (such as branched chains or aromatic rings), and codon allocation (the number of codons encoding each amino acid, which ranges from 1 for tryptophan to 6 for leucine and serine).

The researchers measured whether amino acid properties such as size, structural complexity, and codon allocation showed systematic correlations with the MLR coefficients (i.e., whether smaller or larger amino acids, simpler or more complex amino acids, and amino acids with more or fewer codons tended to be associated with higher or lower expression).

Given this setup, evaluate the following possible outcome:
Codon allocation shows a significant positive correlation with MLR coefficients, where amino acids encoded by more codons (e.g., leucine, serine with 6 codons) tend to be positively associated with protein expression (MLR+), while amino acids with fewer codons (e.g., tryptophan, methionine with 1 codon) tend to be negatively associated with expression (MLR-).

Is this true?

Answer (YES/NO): NO